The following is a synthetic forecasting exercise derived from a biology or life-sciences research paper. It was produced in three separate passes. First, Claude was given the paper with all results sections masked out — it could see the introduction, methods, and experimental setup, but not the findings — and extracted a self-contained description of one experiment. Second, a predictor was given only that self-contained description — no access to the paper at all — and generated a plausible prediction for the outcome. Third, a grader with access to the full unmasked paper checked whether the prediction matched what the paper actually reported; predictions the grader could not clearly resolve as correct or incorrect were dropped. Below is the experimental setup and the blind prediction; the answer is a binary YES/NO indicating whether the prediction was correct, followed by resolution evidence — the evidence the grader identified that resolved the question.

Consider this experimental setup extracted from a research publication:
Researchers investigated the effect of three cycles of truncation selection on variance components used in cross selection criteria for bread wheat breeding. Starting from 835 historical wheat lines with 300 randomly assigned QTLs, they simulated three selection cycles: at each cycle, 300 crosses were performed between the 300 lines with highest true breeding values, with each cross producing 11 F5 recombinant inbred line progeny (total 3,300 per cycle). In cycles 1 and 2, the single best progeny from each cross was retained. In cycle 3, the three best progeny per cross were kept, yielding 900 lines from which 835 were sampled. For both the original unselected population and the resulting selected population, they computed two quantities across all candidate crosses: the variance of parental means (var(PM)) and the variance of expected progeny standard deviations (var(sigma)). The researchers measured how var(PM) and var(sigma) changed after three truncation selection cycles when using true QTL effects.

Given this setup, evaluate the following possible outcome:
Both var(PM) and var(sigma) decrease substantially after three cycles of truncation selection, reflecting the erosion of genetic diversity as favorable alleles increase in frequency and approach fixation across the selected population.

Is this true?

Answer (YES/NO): NO